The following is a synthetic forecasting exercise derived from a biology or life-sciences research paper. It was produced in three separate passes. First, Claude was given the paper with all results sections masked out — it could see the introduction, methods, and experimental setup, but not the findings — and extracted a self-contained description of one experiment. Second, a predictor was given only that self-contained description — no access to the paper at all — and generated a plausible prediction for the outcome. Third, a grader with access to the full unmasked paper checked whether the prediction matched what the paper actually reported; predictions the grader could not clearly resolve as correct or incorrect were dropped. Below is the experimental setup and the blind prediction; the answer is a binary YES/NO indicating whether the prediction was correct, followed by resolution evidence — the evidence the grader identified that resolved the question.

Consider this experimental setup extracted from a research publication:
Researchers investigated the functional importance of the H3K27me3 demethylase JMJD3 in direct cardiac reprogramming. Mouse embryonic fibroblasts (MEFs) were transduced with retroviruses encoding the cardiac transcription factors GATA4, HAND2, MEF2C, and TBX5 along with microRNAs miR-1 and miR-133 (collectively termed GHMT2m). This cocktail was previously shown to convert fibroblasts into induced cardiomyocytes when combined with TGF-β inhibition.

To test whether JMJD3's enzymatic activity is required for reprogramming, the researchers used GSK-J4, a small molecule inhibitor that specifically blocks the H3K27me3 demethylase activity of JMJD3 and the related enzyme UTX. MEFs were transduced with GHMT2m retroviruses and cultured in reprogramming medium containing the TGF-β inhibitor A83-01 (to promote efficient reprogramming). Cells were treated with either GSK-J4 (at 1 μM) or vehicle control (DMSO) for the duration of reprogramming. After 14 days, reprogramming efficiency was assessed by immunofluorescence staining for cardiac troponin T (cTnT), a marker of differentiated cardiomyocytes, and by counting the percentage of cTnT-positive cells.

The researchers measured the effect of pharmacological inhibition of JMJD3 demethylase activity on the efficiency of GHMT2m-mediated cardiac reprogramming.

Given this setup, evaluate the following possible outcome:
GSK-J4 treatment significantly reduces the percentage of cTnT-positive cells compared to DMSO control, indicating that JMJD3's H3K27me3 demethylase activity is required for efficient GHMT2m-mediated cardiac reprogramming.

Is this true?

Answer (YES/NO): YES